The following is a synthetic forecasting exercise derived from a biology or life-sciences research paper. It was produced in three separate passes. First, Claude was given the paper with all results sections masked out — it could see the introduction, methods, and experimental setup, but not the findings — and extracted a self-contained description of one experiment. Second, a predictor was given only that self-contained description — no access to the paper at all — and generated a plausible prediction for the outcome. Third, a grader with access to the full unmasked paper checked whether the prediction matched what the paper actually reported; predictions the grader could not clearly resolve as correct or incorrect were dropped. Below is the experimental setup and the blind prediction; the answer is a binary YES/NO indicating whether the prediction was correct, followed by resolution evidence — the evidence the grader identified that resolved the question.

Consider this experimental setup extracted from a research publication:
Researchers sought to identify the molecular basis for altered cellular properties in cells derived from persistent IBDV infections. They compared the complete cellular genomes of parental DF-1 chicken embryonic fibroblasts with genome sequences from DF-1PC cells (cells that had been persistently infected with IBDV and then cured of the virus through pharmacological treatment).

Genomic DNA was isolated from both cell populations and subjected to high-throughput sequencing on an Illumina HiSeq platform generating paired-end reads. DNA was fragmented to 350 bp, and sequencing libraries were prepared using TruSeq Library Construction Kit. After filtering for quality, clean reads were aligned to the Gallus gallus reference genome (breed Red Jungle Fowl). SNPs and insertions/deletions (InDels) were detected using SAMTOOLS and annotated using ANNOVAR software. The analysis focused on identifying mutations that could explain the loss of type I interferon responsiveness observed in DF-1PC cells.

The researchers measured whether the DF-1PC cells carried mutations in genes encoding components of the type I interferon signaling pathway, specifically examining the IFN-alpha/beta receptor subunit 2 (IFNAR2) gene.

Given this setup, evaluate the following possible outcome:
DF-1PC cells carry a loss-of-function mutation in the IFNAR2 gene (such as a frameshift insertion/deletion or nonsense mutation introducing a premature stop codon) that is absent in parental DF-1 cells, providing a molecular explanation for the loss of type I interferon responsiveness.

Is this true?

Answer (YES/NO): YES